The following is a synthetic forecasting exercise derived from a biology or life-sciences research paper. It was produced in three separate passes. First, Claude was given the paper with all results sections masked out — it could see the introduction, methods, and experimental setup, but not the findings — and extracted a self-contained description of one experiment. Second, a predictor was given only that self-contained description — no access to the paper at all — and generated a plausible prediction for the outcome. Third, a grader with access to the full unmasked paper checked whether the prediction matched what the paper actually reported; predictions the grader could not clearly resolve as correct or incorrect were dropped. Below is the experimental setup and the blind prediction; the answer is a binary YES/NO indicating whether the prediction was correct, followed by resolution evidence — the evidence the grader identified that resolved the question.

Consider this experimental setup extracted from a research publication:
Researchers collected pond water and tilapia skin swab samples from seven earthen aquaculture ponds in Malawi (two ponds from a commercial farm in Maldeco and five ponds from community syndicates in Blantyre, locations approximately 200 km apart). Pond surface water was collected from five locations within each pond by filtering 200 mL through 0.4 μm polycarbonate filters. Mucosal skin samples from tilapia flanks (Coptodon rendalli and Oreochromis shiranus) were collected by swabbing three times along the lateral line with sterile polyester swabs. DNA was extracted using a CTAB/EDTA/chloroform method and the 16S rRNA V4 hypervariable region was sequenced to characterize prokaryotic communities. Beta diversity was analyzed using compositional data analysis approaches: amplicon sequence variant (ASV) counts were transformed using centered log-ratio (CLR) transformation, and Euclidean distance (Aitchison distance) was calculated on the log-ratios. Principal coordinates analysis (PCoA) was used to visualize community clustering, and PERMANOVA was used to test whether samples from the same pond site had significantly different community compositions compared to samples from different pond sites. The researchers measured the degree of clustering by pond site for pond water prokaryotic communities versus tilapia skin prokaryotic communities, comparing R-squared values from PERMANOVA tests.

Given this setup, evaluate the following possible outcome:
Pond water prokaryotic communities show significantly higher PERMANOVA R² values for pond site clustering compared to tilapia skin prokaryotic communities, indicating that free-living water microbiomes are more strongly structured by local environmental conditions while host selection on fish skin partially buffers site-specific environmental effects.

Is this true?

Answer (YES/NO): YES